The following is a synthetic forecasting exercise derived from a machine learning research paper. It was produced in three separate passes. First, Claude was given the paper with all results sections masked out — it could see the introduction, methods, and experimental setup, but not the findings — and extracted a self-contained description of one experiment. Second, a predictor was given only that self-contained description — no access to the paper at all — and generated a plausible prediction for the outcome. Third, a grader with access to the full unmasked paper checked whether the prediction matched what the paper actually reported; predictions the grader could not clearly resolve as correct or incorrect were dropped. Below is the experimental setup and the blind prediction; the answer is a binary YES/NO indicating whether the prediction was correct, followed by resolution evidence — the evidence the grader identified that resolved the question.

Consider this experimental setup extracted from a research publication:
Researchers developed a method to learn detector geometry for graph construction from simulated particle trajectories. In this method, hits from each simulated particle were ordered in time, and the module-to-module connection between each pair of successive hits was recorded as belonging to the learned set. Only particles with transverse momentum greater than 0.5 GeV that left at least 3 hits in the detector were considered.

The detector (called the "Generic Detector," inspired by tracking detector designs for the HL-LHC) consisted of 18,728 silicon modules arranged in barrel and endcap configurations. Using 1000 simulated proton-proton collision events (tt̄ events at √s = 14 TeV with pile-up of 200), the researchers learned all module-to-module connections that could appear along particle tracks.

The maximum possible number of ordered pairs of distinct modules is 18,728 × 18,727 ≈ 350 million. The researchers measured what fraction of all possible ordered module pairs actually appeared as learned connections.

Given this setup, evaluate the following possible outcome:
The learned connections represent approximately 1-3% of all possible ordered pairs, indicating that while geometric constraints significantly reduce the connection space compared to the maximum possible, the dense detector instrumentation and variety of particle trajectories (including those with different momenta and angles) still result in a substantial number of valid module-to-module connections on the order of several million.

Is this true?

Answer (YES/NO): NO